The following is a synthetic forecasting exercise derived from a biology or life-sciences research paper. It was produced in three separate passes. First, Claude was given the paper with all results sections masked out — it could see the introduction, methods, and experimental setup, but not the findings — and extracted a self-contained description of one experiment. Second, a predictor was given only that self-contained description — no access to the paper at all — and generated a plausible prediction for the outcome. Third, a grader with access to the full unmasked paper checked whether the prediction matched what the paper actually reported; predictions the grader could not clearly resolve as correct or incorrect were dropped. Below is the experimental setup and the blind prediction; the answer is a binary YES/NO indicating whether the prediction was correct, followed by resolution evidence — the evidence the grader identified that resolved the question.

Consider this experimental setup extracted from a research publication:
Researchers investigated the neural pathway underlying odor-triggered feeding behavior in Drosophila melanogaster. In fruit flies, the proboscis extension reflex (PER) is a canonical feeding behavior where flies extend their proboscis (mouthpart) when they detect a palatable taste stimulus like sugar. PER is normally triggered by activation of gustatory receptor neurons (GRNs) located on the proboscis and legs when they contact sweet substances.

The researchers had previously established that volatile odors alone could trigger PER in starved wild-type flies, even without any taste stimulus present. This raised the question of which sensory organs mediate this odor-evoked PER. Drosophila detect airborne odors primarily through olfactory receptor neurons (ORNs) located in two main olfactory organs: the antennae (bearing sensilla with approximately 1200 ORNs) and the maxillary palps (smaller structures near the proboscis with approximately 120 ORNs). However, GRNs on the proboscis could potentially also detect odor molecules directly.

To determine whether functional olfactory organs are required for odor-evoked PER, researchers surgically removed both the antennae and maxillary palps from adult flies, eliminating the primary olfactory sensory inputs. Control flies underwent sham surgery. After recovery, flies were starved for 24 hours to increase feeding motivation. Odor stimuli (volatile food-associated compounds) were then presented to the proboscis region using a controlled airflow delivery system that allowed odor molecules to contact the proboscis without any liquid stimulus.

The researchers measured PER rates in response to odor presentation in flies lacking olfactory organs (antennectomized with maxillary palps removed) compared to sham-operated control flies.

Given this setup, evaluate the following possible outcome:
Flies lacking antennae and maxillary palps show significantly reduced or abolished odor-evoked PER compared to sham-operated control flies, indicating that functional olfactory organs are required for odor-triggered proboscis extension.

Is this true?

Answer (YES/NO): NO